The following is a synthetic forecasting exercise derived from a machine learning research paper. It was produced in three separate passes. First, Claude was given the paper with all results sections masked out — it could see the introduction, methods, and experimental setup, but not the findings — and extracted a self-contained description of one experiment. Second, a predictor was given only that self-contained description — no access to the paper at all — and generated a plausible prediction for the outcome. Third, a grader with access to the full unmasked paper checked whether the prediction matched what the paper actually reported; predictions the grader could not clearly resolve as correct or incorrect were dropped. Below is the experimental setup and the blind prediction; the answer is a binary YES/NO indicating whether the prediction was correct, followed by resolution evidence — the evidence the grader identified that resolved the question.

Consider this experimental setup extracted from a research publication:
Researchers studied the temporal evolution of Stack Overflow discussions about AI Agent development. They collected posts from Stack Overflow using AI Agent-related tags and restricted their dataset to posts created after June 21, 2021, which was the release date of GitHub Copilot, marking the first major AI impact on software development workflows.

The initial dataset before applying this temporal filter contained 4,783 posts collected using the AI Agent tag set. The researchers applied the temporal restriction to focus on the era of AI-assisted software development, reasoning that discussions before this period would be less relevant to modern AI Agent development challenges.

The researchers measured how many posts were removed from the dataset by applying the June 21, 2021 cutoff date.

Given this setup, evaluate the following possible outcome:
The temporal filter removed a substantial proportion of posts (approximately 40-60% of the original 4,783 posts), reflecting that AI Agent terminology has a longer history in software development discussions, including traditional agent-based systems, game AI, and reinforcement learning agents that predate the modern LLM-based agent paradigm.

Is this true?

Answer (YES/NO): NO